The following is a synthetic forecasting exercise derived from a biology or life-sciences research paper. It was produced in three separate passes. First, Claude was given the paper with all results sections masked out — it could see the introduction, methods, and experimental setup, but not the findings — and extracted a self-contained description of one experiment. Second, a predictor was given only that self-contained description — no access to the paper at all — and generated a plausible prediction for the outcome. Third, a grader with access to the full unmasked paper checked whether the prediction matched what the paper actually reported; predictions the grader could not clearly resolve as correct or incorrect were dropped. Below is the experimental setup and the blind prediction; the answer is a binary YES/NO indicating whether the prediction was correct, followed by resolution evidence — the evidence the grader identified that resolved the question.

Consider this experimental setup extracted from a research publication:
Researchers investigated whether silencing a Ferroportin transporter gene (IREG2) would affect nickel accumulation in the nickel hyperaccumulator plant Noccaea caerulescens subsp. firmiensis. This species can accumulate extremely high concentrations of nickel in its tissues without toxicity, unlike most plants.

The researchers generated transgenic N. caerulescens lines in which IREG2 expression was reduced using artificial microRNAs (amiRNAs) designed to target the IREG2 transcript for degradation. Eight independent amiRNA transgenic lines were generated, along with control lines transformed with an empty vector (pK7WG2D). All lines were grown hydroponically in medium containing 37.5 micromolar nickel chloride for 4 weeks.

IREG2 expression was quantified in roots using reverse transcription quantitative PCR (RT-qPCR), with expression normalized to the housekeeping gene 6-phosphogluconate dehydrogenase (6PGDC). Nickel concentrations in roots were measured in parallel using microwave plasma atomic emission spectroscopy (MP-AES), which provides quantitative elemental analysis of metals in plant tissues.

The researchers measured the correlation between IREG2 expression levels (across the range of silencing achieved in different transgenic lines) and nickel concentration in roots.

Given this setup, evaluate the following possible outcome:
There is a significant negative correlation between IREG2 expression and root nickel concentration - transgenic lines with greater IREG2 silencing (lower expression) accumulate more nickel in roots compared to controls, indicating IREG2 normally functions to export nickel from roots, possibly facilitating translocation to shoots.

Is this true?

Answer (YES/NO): NO